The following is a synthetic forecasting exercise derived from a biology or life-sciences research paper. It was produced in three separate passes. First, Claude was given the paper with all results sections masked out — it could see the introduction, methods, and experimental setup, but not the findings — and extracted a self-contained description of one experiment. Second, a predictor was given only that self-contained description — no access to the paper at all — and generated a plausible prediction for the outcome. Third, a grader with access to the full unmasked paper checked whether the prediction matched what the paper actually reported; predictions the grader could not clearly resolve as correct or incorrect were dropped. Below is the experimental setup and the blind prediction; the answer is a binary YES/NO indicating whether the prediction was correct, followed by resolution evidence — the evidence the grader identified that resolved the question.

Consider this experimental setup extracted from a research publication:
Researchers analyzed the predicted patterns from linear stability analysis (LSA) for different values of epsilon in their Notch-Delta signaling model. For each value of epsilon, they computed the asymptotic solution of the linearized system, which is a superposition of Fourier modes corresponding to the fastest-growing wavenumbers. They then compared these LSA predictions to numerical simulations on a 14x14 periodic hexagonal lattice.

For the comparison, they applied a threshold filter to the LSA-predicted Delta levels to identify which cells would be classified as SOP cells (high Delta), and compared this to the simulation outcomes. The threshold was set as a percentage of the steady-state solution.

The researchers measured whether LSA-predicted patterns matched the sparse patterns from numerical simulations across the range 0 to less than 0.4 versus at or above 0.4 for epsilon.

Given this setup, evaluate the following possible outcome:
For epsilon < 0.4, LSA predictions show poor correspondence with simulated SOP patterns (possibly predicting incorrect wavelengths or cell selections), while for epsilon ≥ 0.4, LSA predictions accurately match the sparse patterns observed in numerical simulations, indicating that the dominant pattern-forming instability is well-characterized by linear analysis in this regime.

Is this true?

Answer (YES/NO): NO